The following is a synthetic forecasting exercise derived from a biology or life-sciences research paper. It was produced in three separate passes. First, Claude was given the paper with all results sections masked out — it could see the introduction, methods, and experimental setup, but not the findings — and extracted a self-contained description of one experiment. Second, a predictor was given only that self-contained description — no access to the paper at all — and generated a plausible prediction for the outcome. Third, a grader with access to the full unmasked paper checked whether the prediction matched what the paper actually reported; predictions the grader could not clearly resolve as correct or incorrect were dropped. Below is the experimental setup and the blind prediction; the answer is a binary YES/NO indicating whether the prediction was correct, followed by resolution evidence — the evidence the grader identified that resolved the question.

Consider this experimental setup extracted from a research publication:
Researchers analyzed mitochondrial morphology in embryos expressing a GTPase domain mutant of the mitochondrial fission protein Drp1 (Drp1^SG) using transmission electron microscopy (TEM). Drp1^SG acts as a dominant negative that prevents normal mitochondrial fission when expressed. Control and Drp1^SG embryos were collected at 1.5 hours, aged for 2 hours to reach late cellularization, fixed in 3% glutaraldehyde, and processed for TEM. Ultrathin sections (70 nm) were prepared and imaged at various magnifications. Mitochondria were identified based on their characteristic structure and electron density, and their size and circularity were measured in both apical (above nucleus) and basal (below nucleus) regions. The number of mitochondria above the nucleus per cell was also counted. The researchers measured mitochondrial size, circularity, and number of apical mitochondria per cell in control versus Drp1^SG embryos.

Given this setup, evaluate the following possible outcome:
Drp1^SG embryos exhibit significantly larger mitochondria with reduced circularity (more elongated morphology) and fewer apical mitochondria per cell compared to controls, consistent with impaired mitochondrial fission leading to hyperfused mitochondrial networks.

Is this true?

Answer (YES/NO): NO